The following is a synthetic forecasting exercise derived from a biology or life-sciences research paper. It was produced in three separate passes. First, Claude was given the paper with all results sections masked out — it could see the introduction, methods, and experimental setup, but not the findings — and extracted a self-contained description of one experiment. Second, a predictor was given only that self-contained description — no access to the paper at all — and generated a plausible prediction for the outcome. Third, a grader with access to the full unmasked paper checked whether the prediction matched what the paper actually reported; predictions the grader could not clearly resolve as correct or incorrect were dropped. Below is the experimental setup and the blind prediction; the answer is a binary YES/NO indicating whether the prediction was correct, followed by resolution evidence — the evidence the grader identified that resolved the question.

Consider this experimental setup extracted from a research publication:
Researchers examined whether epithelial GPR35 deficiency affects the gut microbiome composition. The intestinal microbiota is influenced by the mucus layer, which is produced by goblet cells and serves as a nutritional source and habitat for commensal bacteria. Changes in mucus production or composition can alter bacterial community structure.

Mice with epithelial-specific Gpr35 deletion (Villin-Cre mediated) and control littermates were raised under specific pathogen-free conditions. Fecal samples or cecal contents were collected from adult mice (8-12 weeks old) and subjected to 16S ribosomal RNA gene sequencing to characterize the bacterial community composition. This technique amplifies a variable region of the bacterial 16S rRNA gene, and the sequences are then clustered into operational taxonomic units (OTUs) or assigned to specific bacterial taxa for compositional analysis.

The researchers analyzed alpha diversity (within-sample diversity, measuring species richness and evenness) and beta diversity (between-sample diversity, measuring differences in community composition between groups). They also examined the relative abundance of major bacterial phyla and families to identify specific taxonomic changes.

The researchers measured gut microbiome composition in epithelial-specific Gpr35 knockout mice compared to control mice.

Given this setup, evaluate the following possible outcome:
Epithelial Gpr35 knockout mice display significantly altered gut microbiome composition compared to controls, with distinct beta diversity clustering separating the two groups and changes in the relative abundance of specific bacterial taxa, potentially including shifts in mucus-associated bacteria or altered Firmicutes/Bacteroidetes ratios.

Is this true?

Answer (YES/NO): YES